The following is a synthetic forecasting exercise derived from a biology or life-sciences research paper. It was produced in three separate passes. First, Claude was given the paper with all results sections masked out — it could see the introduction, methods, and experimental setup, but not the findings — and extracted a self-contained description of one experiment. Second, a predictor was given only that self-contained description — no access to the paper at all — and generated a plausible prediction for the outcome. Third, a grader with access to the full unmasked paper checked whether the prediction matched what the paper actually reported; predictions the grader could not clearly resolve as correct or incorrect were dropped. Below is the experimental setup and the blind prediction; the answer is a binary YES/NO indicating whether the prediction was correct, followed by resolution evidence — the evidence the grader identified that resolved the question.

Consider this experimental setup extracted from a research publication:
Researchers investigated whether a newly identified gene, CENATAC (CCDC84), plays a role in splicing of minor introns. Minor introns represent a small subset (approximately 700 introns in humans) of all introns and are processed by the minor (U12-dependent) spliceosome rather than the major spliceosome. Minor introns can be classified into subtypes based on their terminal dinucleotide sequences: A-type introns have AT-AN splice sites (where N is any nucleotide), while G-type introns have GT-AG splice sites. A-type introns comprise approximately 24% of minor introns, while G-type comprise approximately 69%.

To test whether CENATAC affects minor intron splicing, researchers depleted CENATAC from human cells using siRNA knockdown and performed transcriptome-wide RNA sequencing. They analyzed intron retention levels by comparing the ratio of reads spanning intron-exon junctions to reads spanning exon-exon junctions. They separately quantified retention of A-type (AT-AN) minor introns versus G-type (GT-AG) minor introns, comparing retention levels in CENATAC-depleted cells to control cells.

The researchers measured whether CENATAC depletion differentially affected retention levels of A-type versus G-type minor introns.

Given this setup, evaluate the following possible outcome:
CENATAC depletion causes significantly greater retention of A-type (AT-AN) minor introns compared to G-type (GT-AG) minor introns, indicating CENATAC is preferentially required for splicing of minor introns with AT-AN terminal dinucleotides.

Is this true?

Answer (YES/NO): YES